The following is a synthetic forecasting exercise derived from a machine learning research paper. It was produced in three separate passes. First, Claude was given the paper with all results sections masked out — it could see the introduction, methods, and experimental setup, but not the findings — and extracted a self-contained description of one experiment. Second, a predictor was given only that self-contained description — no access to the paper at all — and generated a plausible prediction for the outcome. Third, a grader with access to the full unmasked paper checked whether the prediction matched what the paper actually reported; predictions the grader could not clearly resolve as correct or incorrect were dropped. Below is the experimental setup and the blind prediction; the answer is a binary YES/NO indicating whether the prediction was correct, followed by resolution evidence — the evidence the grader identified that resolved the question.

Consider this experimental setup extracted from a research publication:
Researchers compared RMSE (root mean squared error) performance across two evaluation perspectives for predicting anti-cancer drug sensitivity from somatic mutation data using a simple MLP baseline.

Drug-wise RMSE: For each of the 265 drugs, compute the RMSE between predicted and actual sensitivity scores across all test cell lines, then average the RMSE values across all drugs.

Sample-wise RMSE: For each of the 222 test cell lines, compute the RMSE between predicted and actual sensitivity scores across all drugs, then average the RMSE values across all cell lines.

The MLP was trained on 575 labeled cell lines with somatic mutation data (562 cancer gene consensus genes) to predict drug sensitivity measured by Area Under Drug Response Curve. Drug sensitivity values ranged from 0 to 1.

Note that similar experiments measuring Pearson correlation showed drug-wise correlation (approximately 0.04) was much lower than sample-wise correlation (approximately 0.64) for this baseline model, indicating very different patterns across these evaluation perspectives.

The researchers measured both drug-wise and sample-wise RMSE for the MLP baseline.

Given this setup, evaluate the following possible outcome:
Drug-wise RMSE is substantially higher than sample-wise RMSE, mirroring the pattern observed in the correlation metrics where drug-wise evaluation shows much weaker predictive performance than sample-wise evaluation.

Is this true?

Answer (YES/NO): NO